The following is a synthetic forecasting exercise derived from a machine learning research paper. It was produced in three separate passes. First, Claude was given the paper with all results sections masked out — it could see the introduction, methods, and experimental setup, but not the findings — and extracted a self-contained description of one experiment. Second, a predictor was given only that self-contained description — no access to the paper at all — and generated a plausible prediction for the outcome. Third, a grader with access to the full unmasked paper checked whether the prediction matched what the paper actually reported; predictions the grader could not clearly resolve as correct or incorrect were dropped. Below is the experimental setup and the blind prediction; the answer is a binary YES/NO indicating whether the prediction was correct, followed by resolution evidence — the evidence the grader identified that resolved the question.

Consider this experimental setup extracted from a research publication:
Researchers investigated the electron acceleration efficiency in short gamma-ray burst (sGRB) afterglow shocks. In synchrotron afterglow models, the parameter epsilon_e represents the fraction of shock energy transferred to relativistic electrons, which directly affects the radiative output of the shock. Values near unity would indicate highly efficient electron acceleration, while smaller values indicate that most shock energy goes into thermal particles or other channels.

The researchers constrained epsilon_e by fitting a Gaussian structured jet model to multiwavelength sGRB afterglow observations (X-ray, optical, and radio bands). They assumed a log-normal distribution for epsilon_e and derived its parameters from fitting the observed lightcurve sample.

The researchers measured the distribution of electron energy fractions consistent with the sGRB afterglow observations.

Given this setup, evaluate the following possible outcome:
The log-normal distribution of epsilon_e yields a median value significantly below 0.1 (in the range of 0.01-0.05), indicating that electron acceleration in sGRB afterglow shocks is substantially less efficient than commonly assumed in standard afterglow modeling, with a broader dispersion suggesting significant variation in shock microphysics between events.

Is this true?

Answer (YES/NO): NO